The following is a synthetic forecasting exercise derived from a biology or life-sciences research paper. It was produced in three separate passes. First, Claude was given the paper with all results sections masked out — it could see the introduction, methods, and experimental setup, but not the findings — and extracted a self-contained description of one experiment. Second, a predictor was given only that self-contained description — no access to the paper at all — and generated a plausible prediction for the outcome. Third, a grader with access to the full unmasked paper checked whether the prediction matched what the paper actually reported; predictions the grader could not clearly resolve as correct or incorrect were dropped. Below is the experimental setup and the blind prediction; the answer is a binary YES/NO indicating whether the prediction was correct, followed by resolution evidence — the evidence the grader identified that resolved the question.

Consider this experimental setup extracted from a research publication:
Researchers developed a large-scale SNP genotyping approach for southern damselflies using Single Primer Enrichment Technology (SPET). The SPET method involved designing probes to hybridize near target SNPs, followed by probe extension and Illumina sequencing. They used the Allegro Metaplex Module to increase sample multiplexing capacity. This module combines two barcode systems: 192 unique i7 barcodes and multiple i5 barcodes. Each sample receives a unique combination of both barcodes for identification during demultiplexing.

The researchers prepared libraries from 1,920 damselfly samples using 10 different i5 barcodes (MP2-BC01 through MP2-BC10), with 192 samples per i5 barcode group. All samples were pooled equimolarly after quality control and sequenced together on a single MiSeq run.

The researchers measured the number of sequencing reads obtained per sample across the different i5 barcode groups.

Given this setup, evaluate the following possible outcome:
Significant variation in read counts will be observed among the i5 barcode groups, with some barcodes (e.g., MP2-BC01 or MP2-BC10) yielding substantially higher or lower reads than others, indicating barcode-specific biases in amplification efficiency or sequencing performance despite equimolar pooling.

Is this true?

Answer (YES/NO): YES